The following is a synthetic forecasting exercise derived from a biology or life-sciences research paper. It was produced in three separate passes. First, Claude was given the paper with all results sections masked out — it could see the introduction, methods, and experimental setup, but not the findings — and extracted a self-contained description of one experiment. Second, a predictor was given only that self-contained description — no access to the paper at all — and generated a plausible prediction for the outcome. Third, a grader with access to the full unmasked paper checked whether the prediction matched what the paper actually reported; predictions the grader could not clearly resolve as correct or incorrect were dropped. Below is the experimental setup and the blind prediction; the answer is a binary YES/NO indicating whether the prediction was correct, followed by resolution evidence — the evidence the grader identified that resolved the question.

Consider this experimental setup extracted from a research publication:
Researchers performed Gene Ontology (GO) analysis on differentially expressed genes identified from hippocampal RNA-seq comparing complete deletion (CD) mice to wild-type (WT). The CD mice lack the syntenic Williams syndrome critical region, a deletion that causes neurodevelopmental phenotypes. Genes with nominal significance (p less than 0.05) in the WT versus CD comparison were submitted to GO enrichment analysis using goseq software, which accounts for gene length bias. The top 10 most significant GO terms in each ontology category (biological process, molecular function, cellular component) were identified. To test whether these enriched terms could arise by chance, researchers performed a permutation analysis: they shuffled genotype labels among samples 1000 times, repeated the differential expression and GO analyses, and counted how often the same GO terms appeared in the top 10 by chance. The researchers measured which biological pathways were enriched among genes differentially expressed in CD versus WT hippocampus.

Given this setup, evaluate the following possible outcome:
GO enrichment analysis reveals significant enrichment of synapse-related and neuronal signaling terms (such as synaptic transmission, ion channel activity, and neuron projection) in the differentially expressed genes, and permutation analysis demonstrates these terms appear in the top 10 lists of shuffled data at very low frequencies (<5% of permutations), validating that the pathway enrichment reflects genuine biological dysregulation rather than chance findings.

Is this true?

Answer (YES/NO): YES